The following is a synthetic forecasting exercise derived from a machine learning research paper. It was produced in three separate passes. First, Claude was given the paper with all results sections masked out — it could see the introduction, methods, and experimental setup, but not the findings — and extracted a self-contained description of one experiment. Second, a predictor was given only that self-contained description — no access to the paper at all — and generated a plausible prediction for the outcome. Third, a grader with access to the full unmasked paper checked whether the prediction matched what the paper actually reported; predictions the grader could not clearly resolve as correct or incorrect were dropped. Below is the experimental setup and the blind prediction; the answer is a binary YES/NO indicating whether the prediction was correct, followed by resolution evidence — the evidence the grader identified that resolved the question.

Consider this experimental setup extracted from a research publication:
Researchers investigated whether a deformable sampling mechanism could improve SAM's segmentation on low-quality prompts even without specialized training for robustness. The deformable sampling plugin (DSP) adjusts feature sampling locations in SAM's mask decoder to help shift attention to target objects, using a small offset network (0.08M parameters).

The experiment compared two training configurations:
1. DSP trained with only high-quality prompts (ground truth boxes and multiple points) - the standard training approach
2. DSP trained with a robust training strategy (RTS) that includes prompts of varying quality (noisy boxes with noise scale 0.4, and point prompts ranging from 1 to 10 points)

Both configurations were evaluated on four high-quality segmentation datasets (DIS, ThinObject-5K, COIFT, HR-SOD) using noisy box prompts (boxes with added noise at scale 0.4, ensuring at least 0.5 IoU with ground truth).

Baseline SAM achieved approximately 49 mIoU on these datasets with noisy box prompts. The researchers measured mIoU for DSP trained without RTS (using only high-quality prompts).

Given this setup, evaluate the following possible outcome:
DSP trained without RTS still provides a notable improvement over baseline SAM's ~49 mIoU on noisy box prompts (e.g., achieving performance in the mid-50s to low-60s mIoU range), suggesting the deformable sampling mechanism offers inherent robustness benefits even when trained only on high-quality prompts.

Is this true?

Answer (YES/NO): NO